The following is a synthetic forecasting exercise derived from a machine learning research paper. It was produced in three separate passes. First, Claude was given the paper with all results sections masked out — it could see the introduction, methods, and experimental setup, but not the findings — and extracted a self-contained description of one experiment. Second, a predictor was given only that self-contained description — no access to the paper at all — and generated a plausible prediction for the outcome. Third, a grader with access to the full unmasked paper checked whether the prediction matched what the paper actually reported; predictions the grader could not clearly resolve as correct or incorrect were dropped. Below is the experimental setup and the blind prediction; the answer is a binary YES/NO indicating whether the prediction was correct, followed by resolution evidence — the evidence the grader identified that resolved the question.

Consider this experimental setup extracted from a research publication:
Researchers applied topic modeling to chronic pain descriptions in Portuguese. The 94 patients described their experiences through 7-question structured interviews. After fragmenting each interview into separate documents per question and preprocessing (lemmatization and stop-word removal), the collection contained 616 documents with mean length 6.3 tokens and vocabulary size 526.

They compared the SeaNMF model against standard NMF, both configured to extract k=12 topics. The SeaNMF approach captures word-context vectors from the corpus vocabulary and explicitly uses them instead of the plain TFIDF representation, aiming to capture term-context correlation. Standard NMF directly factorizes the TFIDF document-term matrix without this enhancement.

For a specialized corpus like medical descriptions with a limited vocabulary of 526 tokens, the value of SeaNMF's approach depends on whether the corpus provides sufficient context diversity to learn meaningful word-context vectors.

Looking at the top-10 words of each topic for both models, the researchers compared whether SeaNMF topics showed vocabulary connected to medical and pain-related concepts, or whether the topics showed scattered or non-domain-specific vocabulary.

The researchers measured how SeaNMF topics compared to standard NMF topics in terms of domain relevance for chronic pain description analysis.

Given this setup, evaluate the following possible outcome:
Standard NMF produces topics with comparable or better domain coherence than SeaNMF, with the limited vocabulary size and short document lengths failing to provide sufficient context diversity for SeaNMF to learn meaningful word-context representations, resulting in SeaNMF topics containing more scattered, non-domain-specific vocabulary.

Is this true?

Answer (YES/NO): YES